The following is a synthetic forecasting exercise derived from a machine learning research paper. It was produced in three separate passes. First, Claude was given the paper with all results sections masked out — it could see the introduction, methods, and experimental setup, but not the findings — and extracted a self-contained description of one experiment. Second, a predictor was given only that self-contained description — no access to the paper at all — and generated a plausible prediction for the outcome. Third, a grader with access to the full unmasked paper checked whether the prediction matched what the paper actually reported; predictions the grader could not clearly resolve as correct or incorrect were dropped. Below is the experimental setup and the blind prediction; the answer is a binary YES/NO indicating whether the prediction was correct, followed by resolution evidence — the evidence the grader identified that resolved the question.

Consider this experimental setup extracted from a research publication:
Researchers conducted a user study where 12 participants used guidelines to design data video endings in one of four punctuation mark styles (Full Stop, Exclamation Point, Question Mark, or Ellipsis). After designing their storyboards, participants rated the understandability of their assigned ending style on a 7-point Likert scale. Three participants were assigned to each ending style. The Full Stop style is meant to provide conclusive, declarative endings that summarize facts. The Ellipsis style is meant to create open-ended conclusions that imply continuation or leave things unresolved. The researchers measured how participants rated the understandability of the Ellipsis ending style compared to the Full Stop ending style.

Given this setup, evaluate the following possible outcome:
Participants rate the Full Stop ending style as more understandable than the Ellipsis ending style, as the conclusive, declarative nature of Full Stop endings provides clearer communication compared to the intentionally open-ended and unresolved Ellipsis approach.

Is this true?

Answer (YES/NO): YES